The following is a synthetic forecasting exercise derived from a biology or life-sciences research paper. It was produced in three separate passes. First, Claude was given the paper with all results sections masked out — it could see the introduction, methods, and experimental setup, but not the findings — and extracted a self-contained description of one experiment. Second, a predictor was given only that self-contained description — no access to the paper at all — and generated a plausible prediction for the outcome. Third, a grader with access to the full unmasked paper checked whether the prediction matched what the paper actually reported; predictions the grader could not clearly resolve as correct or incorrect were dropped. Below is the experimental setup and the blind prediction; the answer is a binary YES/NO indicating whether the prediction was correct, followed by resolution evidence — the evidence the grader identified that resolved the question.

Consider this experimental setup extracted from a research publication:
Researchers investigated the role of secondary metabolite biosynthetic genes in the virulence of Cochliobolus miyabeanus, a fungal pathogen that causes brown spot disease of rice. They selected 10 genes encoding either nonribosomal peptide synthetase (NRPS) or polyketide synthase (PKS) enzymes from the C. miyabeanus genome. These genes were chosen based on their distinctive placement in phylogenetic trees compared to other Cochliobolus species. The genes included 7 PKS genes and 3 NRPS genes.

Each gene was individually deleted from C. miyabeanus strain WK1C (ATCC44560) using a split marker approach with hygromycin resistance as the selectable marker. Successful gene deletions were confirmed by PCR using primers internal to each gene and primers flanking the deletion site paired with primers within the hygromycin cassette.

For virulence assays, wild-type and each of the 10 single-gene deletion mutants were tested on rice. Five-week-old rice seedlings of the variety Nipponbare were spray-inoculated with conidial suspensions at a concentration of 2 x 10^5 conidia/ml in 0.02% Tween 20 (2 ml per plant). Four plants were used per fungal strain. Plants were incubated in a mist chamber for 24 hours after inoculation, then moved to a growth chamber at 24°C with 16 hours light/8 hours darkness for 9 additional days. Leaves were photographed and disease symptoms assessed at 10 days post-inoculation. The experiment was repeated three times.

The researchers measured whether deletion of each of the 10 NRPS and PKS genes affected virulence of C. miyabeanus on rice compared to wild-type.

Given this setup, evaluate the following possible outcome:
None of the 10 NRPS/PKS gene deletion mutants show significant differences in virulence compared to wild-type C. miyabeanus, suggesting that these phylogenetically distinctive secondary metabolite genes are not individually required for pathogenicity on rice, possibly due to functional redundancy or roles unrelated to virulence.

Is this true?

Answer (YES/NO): NO